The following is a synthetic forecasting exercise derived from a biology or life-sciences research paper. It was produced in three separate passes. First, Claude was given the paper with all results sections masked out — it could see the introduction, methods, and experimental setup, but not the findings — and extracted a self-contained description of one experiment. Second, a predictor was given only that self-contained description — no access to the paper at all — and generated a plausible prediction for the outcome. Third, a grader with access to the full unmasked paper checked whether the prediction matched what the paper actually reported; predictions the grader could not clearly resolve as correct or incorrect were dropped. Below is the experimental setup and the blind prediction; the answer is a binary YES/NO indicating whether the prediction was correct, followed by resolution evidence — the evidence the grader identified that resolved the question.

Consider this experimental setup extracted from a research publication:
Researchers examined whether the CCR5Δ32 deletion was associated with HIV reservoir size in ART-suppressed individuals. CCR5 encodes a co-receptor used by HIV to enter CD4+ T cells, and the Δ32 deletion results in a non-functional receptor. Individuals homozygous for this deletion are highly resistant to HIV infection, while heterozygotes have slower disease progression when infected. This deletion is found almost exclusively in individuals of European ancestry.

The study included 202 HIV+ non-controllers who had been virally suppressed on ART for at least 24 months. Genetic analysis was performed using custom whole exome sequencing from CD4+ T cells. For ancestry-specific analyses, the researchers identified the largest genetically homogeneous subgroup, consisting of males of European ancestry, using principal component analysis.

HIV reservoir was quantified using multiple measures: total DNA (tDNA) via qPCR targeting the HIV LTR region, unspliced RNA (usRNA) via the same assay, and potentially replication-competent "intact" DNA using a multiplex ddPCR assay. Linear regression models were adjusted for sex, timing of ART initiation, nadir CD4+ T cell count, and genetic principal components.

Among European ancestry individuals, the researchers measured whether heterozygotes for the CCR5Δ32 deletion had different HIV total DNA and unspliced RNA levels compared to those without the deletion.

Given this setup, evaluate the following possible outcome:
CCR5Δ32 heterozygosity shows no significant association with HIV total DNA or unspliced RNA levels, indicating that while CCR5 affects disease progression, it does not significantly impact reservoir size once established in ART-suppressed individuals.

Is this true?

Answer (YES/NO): NO